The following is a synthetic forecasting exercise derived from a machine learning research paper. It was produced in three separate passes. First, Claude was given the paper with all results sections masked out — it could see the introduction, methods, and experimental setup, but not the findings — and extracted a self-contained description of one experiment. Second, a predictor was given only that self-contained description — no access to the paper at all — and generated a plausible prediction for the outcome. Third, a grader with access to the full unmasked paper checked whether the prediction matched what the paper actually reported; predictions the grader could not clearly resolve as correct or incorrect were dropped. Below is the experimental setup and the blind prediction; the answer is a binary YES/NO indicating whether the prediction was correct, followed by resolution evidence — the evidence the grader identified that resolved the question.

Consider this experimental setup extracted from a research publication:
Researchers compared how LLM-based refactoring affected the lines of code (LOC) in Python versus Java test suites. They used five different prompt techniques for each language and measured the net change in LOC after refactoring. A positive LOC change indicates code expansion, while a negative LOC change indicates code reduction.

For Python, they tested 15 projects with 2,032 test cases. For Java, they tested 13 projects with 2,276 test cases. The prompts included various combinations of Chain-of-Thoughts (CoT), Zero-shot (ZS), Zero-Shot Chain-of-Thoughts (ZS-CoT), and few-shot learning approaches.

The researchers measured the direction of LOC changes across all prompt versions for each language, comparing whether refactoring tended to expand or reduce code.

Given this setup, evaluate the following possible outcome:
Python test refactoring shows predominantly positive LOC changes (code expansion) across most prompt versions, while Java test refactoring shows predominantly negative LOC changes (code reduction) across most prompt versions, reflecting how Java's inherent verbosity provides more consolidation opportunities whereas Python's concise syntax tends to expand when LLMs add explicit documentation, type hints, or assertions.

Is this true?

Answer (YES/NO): NO